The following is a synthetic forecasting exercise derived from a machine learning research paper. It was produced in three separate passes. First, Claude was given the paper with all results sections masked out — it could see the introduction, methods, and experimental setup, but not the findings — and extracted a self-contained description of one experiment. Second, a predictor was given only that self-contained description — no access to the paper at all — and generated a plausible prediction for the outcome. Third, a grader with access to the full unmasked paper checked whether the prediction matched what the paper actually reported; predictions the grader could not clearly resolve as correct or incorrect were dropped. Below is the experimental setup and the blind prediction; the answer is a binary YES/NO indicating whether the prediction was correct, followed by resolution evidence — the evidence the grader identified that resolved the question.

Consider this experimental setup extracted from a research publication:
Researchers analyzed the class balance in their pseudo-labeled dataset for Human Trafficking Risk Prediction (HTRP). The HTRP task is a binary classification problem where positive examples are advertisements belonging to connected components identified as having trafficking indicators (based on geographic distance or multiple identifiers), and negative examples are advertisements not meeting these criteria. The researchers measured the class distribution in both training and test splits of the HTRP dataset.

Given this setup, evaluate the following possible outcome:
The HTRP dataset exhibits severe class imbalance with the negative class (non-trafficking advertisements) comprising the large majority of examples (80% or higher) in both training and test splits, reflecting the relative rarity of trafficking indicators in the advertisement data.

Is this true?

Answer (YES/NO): YES